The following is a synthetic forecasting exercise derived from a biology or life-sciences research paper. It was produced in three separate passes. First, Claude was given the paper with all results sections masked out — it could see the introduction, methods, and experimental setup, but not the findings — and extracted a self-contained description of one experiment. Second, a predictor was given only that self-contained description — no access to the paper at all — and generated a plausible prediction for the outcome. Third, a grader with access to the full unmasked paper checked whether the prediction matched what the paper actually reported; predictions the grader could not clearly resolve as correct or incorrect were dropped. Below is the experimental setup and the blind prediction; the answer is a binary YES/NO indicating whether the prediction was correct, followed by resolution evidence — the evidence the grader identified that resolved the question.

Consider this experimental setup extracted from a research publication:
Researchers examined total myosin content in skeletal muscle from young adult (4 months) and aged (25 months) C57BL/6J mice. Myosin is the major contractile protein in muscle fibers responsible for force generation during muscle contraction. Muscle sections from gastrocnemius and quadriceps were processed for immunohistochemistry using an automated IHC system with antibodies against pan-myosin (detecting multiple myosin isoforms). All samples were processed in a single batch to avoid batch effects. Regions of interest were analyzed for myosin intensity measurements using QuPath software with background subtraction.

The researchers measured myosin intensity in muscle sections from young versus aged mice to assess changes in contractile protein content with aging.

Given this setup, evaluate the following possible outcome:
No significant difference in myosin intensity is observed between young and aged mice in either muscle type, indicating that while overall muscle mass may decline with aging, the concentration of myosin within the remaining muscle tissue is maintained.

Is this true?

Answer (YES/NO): NO